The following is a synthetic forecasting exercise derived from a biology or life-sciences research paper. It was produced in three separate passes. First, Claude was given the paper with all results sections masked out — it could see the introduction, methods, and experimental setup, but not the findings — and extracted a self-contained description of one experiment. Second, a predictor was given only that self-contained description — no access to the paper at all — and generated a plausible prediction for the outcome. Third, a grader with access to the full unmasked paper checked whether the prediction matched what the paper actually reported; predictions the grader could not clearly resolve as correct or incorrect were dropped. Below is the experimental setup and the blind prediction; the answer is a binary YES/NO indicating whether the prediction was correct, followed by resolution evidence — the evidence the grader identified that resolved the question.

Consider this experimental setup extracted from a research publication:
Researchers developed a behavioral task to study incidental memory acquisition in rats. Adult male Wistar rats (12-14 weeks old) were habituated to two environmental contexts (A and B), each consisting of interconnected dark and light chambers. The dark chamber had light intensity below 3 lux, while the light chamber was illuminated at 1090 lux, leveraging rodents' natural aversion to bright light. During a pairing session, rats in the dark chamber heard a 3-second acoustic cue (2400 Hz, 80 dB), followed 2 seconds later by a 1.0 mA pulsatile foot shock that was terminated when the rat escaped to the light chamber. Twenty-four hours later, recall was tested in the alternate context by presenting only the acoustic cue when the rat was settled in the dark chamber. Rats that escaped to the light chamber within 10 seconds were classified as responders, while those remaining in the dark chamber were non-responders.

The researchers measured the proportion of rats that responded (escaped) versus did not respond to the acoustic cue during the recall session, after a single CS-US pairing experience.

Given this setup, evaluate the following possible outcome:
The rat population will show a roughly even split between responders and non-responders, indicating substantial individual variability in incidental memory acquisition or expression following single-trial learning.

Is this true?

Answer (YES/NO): YES